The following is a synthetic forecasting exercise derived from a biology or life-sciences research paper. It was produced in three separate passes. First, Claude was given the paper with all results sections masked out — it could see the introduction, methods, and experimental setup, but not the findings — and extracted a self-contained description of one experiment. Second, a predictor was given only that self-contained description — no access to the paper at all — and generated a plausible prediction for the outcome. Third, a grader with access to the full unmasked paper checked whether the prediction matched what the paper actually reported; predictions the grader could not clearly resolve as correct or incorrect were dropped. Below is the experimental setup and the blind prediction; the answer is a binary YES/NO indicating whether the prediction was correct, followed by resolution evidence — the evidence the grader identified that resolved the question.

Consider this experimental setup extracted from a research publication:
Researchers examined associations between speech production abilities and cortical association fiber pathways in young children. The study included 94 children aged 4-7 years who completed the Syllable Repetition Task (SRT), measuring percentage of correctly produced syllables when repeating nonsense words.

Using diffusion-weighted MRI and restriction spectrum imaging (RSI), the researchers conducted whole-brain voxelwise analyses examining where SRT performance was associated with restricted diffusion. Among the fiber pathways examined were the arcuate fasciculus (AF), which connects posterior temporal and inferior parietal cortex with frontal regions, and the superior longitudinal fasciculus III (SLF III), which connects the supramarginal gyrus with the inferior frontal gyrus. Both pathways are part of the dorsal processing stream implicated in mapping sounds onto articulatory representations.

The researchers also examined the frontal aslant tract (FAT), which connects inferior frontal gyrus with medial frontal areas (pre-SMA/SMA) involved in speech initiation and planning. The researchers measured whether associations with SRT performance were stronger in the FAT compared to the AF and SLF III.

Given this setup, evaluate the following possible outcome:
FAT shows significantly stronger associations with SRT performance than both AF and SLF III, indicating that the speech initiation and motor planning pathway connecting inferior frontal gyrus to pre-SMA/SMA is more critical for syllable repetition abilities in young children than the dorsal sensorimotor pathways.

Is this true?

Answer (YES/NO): NO